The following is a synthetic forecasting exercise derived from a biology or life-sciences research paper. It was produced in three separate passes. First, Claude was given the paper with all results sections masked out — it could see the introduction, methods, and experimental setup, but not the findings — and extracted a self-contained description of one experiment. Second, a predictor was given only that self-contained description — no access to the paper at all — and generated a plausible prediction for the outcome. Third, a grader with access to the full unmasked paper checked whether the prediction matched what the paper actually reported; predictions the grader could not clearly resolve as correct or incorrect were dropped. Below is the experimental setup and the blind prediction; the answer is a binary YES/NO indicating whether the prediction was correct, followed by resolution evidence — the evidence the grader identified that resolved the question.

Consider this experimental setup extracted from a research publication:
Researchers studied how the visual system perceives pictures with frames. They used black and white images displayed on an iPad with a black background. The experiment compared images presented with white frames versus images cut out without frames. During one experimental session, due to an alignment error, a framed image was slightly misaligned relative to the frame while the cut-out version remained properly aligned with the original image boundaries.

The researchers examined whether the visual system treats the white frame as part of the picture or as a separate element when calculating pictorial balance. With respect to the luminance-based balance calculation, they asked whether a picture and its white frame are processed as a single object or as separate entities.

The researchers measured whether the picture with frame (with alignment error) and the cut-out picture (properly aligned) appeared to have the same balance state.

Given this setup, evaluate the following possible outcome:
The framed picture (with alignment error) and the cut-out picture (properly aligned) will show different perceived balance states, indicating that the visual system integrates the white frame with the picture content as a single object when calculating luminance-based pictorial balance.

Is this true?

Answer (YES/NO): YES